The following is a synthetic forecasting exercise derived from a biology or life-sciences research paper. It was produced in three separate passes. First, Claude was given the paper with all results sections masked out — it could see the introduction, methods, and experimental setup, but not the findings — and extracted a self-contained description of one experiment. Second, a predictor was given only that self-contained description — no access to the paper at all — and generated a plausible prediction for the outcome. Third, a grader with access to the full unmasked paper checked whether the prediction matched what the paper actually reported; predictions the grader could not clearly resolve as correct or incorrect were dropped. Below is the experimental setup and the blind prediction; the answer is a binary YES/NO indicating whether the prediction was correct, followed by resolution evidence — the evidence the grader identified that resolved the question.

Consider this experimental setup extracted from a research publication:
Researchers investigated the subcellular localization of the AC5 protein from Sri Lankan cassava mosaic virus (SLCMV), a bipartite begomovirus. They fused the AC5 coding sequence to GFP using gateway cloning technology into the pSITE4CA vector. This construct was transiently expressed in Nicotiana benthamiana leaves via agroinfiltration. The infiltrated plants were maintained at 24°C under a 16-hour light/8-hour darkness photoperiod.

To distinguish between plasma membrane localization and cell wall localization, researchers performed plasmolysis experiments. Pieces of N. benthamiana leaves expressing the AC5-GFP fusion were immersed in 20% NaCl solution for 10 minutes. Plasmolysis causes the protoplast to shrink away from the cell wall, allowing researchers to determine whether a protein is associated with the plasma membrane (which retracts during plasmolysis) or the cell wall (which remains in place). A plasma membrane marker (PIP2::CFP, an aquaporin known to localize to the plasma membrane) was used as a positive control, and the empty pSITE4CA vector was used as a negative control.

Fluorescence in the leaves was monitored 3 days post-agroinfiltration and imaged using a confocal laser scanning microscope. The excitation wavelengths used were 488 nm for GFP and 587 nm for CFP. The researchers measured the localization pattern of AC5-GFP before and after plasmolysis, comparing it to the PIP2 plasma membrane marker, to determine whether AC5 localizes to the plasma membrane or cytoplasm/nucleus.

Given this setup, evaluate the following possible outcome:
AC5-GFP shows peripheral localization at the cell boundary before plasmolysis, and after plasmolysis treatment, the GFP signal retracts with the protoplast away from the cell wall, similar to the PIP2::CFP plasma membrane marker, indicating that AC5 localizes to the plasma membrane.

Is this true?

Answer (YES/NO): YES